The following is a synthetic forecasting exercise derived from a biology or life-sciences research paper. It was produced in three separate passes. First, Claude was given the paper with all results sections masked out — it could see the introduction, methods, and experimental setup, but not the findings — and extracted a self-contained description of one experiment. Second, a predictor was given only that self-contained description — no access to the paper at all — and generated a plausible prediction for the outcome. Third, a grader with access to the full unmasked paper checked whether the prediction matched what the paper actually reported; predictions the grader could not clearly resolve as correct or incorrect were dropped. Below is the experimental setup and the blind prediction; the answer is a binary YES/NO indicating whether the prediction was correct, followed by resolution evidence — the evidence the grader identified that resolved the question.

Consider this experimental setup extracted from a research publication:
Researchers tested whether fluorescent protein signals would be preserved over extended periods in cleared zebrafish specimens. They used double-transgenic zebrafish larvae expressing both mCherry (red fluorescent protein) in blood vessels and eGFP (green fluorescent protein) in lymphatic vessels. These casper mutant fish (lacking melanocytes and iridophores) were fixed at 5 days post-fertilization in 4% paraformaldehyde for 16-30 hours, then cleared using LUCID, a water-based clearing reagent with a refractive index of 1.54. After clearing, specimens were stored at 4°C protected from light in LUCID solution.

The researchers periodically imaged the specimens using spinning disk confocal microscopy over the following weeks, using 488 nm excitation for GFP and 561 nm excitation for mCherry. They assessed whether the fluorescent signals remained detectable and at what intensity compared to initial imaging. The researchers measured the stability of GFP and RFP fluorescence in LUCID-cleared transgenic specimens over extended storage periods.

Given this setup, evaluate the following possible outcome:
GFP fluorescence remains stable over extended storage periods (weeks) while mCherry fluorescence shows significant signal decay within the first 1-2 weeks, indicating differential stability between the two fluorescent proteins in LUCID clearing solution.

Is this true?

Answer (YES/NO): NO